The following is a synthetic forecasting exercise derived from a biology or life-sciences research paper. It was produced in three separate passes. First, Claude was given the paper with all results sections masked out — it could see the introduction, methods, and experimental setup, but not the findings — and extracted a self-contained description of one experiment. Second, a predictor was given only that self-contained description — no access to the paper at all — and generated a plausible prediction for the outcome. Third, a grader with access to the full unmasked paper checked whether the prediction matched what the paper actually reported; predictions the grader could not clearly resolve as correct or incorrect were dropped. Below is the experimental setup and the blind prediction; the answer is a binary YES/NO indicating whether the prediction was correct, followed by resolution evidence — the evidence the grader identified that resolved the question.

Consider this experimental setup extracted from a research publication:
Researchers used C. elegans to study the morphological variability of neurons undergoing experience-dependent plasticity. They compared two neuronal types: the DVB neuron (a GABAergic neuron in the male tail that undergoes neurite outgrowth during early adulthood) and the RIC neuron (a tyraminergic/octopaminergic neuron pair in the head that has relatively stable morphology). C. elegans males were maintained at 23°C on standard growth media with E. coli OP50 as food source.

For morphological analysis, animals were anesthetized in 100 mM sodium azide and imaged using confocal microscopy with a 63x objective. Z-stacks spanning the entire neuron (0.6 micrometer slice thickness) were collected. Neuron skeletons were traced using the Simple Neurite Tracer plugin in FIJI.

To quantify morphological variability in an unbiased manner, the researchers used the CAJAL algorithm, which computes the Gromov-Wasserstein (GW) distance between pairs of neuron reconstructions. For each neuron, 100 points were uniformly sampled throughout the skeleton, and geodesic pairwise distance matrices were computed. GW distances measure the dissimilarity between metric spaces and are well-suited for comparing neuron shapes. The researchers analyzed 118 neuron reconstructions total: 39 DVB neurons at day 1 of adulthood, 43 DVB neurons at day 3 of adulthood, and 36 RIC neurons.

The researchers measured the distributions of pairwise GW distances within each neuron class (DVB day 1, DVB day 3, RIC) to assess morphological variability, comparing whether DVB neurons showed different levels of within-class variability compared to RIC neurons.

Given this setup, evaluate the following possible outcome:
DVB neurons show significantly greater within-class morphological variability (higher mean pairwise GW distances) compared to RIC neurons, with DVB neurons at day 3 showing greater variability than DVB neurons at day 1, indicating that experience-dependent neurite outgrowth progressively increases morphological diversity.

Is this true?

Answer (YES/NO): NO